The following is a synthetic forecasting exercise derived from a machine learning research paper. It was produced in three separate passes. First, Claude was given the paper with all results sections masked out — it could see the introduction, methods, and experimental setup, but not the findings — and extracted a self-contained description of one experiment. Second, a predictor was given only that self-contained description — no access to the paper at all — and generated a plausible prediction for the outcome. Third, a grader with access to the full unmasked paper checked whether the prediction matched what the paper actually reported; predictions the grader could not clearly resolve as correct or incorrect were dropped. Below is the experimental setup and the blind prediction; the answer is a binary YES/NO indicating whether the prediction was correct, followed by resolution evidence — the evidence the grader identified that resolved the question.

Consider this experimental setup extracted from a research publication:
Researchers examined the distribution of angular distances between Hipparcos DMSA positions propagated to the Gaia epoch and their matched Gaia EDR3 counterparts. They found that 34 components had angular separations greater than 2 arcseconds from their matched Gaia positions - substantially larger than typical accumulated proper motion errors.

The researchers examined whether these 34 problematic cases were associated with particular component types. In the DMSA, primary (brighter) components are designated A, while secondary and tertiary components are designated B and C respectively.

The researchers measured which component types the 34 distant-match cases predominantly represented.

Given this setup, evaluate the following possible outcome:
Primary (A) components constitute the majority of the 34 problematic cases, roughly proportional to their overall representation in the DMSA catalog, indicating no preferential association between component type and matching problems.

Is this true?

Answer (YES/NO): NO